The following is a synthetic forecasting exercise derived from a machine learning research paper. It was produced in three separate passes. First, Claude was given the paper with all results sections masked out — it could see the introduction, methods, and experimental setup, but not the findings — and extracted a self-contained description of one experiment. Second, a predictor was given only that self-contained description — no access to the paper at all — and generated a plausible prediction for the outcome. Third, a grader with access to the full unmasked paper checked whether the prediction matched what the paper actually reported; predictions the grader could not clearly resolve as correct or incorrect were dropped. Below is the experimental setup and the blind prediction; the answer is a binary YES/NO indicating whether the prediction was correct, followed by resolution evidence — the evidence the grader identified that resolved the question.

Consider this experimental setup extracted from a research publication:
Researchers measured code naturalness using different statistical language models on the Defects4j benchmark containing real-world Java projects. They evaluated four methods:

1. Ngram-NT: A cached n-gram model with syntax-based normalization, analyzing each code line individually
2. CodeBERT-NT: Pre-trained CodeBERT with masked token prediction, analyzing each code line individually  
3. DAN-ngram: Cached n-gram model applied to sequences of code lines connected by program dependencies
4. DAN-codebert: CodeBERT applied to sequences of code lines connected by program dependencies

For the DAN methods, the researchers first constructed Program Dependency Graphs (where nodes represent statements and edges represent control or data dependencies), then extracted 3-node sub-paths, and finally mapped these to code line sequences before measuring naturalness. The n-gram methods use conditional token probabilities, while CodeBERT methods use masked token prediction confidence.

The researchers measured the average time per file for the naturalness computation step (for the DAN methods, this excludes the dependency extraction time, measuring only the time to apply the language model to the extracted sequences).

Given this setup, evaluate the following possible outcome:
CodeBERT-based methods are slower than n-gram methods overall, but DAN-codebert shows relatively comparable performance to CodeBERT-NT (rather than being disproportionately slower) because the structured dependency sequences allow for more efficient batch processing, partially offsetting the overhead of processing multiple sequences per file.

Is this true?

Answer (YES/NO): YES